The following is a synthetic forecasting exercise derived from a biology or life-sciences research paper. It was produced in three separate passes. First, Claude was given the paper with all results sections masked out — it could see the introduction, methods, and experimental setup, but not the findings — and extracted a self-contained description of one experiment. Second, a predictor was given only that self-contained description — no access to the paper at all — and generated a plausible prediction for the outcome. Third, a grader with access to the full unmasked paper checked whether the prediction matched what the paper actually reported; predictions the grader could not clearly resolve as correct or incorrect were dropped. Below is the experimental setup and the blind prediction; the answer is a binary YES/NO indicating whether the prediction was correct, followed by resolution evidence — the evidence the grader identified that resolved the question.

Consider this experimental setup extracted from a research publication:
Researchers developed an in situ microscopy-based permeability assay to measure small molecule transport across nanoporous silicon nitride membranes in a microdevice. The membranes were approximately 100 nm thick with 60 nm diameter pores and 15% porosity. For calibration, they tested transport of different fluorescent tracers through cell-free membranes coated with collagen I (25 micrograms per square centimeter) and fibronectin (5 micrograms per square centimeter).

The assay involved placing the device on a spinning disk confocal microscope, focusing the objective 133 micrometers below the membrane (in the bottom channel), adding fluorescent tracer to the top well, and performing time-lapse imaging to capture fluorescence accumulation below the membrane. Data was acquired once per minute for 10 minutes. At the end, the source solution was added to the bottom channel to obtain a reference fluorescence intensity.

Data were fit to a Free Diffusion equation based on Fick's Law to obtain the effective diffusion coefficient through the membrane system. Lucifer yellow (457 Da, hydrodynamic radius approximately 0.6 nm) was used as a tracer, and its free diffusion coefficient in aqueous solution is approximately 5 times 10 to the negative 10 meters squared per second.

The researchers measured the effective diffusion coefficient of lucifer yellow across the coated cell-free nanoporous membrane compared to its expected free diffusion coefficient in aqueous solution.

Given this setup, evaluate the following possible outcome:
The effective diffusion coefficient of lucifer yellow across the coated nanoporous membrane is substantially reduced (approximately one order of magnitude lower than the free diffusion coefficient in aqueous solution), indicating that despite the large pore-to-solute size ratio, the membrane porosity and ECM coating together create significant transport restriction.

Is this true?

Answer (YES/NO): NO